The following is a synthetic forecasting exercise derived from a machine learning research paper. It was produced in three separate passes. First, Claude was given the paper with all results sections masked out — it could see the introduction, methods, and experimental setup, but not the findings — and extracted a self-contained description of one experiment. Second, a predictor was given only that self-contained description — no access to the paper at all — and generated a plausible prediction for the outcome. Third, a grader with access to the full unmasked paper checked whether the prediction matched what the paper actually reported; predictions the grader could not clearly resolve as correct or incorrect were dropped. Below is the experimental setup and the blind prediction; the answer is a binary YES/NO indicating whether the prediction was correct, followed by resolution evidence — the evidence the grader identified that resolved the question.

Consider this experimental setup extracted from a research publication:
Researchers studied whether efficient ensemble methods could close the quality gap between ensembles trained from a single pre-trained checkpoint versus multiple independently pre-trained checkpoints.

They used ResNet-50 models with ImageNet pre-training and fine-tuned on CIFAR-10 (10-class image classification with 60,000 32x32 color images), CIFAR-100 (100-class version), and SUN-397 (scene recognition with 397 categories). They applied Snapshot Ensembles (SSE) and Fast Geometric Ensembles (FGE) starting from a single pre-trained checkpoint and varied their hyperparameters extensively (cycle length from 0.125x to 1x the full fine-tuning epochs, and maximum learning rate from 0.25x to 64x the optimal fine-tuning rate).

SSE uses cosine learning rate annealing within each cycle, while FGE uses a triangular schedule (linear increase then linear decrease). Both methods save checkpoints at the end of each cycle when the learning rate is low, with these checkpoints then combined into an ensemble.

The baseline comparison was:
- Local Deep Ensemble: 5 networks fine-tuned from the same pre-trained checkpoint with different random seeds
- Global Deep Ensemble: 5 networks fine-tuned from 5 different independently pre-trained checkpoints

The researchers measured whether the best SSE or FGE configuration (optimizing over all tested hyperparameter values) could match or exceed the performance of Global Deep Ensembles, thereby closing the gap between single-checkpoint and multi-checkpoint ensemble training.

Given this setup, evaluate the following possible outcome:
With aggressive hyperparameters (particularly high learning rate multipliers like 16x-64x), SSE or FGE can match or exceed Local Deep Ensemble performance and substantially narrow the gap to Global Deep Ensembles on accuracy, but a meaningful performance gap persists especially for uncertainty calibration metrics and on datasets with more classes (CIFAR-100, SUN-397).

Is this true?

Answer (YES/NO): NO